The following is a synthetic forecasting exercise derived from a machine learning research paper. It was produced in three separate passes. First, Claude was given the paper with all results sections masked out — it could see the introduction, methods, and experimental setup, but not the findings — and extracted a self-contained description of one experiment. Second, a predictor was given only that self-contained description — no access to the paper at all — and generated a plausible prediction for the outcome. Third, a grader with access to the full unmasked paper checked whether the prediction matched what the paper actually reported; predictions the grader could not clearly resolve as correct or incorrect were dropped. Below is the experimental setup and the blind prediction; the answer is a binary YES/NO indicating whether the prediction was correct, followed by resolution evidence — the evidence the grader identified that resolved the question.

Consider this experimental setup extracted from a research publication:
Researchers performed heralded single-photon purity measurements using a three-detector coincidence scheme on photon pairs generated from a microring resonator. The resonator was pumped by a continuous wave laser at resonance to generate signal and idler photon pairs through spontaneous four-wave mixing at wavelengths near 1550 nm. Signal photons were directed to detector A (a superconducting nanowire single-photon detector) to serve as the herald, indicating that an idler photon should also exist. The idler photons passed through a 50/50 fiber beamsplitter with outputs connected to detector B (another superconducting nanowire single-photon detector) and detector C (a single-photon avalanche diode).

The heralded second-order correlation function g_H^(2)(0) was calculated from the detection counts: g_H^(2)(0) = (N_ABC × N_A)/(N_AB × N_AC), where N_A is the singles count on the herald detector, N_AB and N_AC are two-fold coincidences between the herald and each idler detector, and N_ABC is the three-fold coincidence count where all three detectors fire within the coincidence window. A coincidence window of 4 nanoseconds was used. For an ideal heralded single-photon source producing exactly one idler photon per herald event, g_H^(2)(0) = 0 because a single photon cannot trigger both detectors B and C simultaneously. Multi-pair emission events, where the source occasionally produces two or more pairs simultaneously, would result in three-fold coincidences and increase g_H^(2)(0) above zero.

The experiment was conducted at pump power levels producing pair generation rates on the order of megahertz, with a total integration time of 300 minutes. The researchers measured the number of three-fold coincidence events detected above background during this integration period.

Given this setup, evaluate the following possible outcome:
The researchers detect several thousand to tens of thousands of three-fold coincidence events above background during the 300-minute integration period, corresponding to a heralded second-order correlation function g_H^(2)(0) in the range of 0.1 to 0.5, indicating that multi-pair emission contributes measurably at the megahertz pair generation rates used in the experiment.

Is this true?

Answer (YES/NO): NO